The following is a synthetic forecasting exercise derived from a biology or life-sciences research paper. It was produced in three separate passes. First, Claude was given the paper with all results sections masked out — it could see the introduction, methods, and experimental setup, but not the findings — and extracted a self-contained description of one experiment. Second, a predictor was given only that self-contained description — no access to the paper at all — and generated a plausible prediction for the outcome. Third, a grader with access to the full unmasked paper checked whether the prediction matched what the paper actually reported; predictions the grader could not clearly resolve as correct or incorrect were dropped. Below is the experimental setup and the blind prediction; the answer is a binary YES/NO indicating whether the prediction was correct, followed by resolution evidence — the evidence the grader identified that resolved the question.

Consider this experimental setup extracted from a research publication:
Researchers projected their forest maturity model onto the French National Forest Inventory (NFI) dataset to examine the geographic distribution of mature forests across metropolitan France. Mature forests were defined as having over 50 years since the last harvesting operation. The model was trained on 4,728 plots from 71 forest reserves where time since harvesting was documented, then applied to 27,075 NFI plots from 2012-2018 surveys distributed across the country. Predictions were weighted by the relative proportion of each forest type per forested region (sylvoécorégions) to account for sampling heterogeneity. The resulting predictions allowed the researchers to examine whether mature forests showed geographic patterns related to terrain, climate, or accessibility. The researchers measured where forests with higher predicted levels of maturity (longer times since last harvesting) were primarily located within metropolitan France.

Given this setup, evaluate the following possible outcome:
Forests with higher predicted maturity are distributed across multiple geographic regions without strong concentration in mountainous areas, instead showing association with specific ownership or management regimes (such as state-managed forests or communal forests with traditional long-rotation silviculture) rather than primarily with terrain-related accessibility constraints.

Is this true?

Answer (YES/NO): NO